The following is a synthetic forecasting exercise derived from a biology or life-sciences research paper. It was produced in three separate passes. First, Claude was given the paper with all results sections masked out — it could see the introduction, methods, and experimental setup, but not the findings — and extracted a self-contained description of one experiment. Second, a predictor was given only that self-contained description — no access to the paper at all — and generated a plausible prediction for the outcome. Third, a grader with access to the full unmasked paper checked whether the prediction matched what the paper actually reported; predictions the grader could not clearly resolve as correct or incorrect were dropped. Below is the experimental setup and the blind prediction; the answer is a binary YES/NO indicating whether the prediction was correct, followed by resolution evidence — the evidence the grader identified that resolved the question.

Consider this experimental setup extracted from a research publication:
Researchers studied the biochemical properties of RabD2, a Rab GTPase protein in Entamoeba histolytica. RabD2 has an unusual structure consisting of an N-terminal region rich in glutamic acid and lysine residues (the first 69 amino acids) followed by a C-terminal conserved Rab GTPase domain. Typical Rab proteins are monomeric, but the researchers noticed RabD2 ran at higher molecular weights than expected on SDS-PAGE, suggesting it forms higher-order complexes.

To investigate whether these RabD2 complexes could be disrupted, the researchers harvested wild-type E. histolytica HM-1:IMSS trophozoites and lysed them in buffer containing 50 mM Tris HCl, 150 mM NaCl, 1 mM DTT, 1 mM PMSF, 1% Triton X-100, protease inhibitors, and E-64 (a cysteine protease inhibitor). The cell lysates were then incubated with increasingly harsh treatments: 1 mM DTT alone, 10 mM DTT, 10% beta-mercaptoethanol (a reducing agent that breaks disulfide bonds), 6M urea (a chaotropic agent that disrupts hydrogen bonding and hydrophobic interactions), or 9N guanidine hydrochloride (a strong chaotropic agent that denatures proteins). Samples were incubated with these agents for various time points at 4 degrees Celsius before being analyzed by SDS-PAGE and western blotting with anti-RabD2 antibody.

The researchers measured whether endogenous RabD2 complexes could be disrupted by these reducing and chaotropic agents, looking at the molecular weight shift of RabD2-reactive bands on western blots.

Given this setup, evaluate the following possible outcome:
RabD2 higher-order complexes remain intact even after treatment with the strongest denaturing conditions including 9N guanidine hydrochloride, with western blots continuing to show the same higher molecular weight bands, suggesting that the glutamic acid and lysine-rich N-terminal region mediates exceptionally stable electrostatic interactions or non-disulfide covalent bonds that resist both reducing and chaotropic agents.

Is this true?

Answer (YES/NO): NO